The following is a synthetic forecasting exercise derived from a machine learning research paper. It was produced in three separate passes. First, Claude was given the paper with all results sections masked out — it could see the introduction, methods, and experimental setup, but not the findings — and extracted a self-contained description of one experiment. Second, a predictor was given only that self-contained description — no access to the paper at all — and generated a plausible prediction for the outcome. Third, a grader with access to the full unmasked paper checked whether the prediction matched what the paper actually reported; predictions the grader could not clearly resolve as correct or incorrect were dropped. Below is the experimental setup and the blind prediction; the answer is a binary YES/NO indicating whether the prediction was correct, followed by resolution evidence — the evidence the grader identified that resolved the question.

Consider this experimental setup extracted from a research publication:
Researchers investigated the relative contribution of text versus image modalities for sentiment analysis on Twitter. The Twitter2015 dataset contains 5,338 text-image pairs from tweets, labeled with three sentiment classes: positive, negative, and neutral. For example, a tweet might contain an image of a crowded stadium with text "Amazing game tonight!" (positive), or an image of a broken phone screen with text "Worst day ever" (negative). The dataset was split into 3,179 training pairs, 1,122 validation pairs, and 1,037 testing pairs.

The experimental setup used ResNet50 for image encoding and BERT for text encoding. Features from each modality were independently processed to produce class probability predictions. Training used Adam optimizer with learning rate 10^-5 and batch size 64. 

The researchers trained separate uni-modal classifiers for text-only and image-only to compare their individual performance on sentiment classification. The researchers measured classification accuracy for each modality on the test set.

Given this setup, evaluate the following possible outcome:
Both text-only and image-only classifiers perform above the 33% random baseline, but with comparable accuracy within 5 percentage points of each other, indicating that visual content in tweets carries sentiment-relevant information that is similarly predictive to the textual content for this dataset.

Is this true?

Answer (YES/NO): NO